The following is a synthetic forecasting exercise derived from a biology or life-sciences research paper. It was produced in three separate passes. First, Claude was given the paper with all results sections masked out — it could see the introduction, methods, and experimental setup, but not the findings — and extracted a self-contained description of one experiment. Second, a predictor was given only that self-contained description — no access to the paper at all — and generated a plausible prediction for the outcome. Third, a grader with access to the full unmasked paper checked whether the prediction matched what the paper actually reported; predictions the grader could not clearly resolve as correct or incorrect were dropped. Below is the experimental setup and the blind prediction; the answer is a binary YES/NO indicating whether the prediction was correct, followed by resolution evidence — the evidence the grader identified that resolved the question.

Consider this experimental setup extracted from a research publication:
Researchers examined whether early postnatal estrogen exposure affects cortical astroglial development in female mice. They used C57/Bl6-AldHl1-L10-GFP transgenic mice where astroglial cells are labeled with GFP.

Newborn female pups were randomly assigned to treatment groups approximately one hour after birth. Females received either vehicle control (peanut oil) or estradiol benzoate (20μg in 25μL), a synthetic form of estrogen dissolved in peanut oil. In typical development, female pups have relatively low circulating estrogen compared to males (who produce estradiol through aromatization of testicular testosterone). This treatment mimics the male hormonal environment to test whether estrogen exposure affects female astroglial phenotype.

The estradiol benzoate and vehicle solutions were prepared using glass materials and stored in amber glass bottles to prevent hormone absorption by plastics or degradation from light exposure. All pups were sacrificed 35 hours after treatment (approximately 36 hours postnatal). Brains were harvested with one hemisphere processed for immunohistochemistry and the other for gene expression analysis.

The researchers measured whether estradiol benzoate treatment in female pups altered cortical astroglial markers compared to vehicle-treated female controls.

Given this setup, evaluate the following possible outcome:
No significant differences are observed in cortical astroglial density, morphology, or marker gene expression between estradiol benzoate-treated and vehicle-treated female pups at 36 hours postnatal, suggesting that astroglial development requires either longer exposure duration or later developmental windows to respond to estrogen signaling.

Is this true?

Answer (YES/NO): NO